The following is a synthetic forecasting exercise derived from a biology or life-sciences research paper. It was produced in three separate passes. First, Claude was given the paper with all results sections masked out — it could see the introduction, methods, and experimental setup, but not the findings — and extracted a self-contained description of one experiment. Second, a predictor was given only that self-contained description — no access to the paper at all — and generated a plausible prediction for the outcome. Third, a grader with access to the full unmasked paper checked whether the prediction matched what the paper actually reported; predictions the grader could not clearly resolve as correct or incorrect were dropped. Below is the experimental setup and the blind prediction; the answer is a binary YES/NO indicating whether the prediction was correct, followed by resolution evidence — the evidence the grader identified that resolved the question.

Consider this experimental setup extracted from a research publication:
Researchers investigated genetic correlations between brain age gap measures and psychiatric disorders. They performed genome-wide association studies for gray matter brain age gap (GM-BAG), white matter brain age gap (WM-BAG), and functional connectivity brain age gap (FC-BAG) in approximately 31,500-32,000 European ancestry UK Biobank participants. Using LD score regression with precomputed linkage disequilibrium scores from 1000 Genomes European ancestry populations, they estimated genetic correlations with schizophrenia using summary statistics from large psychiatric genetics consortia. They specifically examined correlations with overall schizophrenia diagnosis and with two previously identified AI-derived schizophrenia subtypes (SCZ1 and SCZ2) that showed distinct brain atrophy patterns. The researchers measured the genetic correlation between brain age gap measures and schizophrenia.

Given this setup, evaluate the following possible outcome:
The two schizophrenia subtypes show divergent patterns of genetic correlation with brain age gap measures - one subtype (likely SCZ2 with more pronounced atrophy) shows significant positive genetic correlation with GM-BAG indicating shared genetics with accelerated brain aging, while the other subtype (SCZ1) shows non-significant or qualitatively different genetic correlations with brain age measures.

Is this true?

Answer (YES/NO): NO